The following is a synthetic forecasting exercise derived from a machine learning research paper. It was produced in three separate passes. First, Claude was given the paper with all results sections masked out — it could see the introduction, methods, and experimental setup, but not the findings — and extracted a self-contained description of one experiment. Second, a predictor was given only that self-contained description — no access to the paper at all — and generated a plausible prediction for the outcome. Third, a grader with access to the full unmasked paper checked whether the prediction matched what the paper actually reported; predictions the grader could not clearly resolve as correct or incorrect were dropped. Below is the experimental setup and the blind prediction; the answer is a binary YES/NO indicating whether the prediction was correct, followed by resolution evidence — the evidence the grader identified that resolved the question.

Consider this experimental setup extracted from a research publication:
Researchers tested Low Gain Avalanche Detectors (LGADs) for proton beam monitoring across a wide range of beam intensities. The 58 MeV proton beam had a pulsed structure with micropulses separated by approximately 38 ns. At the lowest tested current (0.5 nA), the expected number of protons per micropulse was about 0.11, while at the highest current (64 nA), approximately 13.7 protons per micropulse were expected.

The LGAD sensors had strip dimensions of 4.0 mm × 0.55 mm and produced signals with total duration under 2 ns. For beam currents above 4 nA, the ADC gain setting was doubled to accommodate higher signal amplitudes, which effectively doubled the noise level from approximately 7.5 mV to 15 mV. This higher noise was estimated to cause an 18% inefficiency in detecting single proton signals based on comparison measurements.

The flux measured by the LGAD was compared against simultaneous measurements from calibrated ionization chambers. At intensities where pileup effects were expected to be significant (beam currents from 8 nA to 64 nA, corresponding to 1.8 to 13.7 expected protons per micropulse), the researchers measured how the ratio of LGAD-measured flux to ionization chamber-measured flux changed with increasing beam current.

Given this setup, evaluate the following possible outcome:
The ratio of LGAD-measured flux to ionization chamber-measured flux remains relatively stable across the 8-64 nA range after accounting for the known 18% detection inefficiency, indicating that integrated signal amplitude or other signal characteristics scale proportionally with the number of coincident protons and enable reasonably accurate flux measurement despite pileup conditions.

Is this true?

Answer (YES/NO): NO